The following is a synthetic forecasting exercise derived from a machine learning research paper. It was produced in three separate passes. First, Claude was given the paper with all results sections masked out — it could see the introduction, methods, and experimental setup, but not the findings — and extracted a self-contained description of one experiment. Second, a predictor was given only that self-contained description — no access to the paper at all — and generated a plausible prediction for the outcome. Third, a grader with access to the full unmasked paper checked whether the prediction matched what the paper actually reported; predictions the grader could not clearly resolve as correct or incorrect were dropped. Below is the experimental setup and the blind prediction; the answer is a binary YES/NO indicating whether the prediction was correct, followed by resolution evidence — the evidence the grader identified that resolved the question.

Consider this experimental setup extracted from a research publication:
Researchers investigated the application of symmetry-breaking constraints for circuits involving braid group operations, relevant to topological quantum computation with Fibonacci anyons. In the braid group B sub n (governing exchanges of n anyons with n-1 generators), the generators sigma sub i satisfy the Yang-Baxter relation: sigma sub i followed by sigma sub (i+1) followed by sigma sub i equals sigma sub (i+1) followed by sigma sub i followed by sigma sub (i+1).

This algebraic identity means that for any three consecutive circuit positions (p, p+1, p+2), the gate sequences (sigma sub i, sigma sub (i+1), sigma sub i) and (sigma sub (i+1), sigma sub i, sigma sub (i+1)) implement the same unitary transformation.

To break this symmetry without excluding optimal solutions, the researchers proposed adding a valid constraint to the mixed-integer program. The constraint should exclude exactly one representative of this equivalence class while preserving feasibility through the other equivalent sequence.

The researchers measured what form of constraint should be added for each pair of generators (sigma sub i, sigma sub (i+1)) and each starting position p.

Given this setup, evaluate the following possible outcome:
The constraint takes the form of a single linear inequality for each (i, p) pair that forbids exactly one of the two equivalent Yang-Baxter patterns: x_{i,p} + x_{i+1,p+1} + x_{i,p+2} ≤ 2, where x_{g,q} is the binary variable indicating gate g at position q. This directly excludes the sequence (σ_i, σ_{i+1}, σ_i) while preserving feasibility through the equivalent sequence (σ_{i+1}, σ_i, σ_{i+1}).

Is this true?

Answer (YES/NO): YES